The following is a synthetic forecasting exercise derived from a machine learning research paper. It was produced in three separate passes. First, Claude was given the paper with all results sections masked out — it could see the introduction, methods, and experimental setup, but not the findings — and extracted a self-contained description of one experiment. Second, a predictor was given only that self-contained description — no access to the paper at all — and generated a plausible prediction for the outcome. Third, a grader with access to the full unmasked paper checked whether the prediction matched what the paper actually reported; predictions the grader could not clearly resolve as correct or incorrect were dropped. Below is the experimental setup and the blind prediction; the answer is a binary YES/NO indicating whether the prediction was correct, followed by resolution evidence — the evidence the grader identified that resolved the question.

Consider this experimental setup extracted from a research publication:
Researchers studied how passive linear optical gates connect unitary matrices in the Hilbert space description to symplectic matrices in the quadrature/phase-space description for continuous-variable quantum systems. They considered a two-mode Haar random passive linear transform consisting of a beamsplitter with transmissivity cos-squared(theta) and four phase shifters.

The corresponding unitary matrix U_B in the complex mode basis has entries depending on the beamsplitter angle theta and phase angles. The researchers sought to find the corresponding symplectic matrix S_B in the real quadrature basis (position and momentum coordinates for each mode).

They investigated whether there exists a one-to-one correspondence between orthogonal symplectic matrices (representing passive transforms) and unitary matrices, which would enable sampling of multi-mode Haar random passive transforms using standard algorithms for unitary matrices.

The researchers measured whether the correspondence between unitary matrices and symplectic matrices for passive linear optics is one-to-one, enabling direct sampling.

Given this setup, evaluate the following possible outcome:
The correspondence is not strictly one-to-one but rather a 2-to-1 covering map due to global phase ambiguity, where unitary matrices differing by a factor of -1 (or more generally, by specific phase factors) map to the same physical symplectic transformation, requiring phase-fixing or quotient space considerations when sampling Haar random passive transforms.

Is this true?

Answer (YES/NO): NO